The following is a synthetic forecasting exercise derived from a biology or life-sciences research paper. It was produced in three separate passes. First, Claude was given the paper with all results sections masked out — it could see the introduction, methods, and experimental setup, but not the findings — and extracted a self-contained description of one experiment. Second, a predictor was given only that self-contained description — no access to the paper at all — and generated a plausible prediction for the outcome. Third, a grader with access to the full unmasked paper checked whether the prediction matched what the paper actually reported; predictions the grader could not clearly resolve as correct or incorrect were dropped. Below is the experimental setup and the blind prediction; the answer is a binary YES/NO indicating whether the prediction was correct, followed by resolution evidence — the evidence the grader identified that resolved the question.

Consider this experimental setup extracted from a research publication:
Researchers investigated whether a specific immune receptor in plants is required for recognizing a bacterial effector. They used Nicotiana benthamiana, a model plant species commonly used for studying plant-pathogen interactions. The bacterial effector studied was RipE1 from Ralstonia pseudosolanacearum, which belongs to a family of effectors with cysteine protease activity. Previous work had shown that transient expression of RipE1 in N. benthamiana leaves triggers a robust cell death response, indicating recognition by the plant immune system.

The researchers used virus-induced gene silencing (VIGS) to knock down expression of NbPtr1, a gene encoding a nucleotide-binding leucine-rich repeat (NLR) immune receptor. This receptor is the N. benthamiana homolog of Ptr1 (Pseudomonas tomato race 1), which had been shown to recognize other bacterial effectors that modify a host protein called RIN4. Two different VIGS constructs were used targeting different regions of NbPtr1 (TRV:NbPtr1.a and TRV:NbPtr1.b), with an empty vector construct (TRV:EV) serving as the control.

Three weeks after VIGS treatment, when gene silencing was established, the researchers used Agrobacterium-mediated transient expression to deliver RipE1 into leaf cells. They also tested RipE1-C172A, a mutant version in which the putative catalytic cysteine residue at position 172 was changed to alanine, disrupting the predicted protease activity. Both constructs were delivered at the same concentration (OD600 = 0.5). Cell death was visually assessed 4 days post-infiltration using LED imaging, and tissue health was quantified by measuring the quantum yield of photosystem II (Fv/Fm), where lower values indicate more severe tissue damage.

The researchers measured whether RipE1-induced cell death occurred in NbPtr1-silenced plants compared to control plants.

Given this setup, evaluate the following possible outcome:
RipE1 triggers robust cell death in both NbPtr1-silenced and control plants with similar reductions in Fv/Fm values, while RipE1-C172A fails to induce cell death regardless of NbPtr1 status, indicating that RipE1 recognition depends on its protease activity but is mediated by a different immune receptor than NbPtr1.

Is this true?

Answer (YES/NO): NO